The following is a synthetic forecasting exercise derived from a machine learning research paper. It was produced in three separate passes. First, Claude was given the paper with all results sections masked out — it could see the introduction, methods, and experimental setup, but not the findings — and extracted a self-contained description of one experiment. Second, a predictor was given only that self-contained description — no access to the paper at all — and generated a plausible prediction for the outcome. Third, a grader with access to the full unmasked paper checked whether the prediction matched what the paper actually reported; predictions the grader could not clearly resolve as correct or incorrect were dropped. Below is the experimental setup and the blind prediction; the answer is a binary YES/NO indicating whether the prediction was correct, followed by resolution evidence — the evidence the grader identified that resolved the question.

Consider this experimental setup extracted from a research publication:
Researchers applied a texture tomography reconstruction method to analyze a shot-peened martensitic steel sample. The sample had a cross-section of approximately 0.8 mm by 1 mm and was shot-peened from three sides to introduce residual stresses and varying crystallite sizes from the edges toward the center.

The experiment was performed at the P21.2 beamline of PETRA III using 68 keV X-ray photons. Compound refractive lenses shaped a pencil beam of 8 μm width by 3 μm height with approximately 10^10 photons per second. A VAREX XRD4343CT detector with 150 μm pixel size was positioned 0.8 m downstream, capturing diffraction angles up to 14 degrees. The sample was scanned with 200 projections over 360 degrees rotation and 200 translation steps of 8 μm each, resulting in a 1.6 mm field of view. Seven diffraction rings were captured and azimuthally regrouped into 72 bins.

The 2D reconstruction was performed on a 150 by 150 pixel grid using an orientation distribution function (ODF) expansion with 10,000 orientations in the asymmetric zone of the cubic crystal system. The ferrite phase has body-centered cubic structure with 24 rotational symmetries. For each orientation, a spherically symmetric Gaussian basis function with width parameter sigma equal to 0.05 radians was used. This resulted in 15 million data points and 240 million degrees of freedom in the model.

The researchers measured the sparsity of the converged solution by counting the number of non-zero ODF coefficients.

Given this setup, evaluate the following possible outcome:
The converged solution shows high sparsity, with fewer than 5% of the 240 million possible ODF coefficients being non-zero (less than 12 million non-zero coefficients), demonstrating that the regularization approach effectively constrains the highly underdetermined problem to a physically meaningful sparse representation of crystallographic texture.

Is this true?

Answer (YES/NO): YES